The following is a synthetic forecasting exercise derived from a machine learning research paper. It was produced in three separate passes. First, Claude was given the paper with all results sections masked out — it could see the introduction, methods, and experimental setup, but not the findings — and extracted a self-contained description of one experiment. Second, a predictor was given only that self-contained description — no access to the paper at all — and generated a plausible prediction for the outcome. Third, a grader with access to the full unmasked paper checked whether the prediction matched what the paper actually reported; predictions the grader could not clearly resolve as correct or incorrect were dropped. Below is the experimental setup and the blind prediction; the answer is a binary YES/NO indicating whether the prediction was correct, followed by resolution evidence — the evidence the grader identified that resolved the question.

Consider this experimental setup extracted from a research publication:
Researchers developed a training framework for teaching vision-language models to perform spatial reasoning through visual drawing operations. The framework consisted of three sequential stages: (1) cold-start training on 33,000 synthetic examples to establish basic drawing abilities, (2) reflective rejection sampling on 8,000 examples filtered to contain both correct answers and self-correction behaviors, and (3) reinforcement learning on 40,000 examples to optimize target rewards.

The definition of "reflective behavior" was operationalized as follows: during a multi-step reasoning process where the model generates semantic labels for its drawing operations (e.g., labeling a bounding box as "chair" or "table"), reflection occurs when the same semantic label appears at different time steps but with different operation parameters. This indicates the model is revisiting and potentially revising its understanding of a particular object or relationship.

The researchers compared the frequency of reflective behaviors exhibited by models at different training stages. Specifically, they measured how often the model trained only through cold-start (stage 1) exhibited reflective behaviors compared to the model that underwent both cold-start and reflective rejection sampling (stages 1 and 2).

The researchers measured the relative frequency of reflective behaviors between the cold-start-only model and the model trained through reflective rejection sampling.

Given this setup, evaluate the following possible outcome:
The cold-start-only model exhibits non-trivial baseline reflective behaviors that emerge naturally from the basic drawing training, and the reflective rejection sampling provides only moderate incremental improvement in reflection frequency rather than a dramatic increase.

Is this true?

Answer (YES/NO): NO